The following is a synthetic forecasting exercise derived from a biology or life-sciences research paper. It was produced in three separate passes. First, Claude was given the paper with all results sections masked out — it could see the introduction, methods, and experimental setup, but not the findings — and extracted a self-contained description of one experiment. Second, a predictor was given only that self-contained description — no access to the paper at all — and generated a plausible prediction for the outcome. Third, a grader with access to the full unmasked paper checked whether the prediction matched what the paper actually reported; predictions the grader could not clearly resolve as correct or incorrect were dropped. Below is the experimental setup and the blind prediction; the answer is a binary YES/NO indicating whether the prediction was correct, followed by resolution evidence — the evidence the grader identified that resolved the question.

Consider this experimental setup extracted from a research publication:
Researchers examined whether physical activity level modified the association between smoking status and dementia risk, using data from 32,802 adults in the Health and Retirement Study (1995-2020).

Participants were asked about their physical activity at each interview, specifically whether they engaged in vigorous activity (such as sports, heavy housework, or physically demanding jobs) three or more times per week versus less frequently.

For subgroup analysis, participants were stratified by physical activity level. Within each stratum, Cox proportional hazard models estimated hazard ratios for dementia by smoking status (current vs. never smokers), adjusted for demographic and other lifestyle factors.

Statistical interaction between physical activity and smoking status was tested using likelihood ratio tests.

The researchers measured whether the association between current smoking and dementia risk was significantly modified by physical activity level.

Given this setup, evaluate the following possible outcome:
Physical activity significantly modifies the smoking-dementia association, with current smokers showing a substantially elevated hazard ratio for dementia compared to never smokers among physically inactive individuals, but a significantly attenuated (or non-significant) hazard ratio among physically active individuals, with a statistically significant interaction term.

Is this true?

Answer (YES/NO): NO